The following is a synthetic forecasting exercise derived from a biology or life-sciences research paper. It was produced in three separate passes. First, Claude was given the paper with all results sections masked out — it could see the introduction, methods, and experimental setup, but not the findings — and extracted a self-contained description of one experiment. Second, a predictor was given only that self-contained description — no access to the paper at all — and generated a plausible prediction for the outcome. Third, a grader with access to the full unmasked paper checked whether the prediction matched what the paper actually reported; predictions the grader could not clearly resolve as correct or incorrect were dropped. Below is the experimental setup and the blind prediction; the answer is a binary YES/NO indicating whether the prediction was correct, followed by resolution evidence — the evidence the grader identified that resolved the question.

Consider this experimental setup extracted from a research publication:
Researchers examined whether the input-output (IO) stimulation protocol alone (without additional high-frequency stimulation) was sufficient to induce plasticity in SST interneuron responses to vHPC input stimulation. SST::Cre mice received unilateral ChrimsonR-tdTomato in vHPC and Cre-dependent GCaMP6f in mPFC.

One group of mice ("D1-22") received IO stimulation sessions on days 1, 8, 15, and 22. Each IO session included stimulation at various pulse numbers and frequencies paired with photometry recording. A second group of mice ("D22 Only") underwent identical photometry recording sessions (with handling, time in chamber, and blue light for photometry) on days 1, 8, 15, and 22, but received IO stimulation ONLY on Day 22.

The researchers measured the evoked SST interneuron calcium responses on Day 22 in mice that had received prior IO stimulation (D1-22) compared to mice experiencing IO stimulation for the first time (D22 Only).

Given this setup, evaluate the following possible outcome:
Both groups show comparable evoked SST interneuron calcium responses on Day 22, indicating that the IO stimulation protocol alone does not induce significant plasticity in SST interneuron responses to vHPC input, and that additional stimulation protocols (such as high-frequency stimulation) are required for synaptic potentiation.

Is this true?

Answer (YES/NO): NO